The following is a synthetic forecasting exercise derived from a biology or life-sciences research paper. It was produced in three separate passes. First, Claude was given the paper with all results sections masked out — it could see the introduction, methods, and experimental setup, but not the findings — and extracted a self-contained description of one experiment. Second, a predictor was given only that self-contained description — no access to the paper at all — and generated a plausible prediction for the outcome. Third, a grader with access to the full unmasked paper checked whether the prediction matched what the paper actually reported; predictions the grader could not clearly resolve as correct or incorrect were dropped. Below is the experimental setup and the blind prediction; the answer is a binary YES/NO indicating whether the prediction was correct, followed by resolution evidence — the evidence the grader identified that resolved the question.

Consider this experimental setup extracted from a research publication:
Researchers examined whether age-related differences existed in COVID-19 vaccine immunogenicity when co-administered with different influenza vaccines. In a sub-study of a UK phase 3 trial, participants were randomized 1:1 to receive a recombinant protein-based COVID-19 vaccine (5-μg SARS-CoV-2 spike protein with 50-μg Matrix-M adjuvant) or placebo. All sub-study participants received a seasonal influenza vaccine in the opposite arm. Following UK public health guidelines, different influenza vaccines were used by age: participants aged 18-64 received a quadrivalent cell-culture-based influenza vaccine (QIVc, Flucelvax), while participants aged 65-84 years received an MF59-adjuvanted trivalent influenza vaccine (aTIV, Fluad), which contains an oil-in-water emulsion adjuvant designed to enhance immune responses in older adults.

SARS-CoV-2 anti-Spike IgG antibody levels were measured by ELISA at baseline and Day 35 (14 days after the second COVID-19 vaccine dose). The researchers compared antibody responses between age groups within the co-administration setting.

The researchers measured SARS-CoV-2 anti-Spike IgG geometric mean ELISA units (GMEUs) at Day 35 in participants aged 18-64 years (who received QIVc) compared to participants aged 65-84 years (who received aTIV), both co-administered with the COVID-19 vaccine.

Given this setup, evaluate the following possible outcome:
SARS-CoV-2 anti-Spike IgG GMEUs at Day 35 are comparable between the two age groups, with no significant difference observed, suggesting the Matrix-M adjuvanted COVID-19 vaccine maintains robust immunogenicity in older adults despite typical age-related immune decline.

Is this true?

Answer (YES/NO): NO